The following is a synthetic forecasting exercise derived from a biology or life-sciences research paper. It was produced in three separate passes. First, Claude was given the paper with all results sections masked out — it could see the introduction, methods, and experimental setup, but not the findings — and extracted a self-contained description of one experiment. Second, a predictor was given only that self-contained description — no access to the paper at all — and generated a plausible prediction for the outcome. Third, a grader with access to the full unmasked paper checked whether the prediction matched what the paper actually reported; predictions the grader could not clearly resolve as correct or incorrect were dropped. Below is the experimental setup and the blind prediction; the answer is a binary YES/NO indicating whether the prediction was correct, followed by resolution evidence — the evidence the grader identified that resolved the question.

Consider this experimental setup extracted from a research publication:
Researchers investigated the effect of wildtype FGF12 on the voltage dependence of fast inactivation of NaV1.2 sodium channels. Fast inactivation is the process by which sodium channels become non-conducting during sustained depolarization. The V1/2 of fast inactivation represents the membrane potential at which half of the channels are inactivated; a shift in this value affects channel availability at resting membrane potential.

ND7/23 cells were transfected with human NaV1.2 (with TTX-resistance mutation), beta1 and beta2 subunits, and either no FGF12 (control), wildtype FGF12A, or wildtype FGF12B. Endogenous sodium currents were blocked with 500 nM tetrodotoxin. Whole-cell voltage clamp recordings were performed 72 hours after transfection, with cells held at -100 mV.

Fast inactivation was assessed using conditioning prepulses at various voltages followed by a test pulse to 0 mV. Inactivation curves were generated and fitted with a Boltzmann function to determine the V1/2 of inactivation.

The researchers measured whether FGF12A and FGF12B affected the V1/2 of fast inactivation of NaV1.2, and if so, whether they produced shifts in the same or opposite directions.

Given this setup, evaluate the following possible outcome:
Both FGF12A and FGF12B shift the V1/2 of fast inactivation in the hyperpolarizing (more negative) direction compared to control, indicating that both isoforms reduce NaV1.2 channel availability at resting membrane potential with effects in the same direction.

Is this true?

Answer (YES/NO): NO